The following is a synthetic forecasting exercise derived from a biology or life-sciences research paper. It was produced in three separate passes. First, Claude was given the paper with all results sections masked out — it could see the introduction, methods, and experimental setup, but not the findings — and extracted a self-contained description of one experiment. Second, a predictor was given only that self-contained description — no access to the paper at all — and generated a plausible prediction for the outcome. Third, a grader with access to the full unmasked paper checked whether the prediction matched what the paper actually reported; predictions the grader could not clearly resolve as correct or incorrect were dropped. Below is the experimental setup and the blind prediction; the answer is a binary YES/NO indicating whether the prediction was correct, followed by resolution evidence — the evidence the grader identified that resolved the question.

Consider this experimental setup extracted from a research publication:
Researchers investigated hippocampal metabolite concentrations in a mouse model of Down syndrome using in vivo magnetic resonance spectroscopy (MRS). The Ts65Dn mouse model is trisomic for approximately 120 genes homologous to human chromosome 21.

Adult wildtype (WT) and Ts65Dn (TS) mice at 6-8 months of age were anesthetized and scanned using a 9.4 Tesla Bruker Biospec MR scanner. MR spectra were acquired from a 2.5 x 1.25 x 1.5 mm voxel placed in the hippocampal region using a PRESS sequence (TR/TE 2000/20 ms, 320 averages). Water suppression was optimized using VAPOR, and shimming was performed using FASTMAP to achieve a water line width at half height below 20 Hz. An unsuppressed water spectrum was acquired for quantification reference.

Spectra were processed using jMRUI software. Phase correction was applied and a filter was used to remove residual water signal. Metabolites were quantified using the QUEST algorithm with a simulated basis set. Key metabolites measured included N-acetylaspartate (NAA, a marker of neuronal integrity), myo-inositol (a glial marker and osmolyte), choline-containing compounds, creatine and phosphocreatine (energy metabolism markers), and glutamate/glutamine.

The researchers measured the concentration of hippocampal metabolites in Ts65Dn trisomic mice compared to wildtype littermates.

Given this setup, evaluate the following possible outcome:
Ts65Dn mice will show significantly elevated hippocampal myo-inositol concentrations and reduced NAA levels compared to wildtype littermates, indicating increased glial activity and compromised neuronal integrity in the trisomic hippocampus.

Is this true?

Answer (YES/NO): NO